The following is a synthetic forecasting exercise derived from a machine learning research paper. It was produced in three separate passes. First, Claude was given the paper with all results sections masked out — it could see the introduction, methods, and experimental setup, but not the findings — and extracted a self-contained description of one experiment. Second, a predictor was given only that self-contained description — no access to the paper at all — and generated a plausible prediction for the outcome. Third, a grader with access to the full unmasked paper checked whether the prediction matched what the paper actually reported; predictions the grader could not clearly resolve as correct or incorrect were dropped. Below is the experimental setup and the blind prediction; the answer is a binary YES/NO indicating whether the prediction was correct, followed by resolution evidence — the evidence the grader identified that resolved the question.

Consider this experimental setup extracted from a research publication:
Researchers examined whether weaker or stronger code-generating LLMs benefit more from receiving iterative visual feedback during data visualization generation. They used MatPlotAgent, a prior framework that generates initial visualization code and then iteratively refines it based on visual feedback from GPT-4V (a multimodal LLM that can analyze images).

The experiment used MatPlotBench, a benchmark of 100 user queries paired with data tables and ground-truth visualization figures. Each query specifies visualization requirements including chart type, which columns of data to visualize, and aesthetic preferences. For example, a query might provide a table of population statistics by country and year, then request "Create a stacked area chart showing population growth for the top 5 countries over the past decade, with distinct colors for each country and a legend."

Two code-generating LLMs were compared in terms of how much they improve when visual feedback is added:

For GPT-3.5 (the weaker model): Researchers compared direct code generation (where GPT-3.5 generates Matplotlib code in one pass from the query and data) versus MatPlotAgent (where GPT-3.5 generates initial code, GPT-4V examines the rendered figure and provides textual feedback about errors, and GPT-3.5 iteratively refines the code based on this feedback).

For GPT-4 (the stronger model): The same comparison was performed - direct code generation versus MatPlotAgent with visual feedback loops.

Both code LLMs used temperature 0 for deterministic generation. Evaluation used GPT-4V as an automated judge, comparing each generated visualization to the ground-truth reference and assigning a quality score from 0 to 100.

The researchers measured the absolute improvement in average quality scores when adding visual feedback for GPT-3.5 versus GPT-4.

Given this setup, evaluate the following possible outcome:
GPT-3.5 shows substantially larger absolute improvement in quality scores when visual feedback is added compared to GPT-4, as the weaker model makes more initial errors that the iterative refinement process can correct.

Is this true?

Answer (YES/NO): NO